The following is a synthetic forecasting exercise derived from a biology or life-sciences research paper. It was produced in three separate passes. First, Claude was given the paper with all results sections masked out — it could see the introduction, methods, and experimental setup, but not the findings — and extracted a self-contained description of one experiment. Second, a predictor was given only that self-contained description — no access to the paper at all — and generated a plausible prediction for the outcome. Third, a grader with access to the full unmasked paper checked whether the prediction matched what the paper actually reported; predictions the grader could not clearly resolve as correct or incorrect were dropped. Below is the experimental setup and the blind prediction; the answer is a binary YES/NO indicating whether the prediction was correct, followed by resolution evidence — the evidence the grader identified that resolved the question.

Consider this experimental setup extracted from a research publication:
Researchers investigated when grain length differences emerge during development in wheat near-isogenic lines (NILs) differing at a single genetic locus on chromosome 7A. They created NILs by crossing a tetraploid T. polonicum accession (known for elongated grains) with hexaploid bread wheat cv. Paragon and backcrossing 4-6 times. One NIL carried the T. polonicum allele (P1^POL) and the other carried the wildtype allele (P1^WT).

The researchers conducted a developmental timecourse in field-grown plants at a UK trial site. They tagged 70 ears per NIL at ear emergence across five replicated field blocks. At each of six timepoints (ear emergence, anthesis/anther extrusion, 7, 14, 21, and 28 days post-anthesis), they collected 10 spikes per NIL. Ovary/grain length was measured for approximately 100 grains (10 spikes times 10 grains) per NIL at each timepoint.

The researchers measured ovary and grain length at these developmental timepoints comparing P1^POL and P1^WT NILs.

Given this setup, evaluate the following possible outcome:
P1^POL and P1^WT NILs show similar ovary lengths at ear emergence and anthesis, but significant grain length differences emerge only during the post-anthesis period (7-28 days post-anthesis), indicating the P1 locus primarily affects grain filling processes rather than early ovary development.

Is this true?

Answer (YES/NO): YES